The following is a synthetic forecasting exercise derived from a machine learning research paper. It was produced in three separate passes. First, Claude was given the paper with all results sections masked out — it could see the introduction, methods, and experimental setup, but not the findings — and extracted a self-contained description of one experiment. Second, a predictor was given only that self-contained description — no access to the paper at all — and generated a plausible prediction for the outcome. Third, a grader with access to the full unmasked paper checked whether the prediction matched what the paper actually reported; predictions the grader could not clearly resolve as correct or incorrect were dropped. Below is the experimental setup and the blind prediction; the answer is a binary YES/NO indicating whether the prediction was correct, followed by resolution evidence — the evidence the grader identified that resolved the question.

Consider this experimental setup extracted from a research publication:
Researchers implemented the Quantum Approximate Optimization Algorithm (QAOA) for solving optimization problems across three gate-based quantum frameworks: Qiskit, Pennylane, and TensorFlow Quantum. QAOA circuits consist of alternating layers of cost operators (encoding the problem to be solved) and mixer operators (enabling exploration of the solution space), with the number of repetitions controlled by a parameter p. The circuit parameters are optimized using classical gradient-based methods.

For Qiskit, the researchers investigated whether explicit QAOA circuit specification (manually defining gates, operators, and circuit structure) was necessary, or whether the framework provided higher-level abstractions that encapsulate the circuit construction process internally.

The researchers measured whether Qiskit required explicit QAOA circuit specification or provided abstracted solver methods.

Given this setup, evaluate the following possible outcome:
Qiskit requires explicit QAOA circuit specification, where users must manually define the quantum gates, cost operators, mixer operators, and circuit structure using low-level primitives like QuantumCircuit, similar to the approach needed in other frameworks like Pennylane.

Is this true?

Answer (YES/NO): NO